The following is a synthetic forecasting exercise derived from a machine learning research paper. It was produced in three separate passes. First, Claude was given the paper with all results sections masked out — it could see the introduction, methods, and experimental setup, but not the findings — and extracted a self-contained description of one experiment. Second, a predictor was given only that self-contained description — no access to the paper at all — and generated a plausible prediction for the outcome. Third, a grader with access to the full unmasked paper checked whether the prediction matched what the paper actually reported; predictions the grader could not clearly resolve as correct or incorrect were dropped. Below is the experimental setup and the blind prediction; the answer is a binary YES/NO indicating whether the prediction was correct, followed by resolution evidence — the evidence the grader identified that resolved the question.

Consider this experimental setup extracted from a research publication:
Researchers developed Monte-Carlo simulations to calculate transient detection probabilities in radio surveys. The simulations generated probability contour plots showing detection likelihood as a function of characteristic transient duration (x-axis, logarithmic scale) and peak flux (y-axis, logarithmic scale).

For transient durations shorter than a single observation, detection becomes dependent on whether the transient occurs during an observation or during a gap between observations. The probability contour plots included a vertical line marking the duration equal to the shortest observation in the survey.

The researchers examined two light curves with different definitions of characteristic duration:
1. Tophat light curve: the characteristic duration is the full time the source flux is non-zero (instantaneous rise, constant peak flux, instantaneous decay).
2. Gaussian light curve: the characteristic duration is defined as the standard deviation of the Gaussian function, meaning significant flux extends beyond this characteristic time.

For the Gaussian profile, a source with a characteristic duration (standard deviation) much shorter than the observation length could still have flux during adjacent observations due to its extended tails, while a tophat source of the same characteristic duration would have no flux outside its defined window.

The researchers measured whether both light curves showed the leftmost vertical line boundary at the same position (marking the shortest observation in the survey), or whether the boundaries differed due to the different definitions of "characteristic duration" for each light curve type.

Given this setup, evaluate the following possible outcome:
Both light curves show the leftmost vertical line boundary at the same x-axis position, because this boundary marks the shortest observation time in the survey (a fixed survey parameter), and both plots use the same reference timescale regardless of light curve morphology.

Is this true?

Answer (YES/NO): YES